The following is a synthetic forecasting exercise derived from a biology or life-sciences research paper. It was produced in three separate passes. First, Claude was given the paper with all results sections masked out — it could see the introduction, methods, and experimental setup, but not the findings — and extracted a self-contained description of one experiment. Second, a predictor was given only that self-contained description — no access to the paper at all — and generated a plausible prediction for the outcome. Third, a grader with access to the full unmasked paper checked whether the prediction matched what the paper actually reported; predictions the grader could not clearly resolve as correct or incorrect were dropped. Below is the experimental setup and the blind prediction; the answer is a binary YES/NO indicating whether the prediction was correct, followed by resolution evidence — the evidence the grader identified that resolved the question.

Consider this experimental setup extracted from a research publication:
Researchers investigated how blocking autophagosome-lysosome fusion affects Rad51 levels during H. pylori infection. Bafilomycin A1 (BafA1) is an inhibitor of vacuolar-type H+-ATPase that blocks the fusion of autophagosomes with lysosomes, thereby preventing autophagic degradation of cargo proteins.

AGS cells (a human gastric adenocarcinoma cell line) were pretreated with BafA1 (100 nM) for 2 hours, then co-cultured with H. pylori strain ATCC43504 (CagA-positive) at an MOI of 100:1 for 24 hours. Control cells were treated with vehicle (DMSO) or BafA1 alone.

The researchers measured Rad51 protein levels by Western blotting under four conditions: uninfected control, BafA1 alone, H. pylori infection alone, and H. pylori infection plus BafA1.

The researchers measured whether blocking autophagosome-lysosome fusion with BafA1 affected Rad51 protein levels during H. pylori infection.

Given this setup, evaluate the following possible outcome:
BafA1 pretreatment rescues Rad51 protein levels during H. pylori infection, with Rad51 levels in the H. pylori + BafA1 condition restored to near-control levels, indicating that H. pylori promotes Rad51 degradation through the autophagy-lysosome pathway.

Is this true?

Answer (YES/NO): NO